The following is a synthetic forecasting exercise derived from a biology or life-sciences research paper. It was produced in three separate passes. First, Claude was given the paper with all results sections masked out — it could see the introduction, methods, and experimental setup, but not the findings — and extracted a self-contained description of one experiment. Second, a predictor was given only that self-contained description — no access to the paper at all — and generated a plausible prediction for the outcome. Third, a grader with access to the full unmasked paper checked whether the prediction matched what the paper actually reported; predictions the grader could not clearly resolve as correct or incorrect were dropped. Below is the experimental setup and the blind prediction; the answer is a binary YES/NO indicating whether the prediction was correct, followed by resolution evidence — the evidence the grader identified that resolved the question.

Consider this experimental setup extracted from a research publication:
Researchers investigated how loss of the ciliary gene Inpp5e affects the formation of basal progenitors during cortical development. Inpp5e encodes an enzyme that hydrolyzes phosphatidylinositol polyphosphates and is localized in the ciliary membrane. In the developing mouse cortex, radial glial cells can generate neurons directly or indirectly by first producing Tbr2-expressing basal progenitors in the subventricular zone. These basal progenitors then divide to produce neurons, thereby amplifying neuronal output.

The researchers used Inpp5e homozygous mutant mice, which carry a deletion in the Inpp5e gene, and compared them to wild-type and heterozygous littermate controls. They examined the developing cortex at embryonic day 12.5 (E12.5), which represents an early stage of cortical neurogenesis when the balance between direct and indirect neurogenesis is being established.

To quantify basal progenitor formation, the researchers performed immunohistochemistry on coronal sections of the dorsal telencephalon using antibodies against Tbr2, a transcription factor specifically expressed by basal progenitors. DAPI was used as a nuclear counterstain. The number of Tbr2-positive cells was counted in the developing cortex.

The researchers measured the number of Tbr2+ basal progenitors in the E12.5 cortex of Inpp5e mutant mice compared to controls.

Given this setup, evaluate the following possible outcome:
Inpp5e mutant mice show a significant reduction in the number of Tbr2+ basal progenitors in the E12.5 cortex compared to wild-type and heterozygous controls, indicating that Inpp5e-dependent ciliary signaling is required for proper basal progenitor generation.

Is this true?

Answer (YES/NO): YES